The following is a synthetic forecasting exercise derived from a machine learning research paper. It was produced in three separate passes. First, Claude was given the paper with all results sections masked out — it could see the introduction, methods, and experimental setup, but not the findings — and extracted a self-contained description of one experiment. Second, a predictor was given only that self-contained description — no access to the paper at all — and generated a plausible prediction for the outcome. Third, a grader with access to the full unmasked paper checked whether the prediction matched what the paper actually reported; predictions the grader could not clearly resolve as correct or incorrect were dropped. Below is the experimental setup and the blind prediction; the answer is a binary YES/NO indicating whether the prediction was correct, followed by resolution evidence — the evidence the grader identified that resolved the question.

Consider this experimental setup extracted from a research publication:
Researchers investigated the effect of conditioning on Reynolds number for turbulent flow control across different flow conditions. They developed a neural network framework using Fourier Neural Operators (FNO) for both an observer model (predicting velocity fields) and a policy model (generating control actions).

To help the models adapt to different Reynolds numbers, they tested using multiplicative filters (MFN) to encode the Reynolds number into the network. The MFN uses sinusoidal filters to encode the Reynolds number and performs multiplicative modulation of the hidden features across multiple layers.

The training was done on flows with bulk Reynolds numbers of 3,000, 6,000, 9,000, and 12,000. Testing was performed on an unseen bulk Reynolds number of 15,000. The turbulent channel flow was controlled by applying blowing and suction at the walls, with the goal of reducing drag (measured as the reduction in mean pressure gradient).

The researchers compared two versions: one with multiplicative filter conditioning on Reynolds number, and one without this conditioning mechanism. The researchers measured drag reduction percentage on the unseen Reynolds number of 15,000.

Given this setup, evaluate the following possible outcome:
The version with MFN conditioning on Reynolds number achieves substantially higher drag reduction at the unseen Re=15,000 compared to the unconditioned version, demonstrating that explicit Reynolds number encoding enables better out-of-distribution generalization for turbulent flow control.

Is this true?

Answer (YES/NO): NO